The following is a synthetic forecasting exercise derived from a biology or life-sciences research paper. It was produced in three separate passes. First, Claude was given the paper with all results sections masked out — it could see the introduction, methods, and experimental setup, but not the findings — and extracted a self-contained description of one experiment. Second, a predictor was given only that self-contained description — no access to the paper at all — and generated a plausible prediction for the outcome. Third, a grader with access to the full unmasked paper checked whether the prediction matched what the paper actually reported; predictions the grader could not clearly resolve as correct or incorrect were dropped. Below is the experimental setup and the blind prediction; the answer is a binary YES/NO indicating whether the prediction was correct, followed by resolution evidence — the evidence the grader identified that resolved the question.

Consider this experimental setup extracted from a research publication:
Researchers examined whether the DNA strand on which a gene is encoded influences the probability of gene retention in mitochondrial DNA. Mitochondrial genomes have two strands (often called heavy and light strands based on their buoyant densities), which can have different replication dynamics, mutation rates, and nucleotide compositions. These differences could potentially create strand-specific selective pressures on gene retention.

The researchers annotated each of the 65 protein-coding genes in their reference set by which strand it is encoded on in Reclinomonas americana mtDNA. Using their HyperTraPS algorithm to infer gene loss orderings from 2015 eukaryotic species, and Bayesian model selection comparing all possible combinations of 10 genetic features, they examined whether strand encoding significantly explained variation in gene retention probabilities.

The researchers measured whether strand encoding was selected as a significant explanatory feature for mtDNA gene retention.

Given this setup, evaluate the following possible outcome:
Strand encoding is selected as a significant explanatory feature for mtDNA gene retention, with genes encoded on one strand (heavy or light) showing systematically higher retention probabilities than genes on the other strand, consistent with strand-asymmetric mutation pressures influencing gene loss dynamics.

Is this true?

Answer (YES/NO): NO